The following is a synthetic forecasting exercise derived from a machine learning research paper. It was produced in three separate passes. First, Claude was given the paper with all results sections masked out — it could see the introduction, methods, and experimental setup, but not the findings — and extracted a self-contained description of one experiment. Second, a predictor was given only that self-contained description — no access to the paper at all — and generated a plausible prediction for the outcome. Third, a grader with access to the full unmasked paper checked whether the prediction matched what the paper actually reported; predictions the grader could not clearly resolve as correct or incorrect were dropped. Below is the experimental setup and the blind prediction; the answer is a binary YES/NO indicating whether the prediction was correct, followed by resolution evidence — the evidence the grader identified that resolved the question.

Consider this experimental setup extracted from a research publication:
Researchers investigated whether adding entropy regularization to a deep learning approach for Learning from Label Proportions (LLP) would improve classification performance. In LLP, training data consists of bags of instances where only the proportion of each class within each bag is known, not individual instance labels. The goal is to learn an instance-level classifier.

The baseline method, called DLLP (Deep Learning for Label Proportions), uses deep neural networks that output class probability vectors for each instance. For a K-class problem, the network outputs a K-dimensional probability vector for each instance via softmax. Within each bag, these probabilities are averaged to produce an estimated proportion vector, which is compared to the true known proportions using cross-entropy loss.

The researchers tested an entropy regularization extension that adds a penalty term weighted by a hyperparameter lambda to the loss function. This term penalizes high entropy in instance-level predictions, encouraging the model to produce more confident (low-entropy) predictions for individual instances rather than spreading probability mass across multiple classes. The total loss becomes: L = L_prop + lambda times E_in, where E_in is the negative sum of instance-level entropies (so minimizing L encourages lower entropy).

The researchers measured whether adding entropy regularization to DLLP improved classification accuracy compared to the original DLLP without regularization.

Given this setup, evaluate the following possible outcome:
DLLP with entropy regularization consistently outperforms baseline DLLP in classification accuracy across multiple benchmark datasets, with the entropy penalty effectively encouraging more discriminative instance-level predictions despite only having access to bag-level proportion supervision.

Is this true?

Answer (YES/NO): NO